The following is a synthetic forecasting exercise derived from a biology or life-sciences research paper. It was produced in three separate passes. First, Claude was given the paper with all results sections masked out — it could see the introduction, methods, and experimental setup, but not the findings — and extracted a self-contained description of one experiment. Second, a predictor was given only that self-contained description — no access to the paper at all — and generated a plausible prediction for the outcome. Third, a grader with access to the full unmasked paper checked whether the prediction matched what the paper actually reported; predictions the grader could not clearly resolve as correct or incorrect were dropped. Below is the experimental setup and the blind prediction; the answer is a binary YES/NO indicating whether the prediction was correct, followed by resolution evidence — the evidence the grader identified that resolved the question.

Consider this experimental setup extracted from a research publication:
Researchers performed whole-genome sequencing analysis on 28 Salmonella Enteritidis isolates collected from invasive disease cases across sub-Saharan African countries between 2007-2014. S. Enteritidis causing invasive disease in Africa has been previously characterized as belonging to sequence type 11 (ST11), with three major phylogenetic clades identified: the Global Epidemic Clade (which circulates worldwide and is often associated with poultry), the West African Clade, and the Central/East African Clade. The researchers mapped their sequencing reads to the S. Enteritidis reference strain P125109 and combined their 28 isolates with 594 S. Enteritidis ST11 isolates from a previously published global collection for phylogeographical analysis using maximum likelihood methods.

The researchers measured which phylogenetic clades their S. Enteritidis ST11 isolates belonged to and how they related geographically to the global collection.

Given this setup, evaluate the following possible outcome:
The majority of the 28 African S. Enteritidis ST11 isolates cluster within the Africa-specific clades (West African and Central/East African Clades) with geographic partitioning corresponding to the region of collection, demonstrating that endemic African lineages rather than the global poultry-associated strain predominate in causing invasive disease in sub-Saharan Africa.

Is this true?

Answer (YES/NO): NO